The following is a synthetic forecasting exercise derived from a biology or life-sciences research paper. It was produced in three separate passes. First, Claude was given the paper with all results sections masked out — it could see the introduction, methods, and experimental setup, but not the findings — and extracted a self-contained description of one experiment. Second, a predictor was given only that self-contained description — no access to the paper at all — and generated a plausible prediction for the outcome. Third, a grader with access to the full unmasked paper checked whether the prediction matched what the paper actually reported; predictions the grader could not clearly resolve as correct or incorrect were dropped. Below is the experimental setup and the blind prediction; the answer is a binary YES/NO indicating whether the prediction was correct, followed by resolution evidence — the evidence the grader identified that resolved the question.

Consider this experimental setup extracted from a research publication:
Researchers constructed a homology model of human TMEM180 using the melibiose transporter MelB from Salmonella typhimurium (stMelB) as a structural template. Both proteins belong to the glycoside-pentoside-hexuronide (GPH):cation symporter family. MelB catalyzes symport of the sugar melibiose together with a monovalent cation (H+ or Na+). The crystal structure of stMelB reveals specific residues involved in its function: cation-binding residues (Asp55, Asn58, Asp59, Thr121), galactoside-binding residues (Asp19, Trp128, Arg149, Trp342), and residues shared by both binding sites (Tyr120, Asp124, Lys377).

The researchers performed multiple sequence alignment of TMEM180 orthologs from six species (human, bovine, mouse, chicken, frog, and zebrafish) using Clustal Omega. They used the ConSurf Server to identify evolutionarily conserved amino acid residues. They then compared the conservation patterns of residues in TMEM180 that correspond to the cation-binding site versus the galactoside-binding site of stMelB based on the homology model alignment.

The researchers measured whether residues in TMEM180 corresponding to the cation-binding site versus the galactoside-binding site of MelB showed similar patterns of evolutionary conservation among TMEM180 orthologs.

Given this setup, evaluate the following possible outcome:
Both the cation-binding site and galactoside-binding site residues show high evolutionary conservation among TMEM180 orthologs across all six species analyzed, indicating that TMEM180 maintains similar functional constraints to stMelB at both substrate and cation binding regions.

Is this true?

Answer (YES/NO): NO